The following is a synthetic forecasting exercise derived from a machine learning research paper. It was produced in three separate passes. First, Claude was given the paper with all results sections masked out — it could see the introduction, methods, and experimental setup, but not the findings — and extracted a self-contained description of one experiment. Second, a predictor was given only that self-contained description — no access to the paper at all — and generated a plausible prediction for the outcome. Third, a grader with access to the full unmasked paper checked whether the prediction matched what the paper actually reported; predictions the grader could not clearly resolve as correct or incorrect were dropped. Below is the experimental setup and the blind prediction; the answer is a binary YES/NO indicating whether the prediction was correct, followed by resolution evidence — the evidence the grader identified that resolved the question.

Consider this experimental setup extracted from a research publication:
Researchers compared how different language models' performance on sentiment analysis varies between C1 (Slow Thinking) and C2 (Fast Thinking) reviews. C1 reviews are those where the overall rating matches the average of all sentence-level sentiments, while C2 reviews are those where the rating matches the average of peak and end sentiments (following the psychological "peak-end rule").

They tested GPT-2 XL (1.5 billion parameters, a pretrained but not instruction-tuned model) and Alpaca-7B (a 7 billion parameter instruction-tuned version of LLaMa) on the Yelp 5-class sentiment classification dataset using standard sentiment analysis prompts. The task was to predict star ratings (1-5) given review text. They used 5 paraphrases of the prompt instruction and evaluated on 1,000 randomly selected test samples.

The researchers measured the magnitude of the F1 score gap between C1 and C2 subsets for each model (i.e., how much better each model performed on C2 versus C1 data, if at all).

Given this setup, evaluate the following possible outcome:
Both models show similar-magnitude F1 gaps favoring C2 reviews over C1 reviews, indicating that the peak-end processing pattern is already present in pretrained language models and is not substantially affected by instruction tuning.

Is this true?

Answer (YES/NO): NO